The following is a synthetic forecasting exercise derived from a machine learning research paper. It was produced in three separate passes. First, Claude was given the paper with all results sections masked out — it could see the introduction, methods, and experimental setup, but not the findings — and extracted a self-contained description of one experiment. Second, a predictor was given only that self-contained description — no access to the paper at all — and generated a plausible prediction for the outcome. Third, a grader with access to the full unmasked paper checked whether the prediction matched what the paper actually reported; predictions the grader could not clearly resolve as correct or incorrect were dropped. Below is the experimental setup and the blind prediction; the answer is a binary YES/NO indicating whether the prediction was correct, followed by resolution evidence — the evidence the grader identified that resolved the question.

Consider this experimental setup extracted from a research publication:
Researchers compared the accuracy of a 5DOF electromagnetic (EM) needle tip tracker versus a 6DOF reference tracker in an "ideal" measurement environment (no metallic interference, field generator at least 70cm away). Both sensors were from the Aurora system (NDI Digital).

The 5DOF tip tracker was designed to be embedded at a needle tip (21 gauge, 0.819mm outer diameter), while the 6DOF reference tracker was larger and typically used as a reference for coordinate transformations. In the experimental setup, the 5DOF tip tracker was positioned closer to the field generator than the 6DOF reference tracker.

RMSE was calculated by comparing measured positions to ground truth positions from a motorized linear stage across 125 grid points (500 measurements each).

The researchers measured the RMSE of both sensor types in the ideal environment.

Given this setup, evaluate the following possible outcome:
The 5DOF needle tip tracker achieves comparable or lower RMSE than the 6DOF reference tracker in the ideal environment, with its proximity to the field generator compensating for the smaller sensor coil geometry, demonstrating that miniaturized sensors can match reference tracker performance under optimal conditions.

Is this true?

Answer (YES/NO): NO